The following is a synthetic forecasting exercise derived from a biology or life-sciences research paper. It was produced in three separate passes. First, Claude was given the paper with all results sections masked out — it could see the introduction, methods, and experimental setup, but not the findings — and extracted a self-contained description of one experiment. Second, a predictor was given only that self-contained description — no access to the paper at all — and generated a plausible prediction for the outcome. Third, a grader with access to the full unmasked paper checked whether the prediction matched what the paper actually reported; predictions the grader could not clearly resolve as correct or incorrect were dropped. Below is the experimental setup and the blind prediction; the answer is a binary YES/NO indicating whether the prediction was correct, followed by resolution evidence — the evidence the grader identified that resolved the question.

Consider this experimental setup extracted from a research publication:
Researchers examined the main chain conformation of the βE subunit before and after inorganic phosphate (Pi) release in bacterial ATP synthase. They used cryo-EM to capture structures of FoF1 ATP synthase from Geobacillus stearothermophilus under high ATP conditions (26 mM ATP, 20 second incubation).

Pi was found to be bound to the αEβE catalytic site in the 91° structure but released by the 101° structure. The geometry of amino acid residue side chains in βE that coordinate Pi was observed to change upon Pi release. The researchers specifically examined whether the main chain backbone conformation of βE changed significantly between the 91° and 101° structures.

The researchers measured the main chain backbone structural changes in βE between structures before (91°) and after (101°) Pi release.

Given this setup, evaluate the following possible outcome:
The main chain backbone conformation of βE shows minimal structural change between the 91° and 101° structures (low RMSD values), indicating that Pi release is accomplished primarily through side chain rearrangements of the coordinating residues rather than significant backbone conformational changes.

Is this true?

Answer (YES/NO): YES